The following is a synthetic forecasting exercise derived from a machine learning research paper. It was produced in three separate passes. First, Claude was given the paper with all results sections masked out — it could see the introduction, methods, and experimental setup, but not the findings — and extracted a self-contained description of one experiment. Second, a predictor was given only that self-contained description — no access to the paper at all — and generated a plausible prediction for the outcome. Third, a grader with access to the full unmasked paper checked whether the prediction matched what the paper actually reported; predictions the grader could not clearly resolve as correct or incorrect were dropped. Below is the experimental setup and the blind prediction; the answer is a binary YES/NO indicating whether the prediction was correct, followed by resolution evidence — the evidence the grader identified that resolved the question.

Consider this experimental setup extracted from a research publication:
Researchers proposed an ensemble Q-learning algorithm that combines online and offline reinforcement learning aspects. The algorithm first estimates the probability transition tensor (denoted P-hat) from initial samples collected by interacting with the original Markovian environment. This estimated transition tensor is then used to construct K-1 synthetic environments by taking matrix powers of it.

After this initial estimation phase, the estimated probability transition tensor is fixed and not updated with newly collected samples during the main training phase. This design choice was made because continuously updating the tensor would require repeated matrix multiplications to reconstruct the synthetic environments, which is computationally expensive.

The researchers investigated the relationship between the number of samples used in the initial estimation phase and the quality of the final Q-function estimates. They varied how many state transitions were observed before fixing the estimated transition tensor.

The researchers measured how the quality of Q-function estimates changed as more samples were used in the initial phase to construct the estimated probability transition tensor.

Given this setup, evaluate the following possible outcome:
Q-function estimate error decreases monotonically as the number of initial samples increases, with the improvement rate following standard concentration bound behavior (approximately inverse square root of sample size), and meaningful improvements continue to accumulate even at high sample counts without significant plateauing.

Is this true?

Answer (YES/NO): NO